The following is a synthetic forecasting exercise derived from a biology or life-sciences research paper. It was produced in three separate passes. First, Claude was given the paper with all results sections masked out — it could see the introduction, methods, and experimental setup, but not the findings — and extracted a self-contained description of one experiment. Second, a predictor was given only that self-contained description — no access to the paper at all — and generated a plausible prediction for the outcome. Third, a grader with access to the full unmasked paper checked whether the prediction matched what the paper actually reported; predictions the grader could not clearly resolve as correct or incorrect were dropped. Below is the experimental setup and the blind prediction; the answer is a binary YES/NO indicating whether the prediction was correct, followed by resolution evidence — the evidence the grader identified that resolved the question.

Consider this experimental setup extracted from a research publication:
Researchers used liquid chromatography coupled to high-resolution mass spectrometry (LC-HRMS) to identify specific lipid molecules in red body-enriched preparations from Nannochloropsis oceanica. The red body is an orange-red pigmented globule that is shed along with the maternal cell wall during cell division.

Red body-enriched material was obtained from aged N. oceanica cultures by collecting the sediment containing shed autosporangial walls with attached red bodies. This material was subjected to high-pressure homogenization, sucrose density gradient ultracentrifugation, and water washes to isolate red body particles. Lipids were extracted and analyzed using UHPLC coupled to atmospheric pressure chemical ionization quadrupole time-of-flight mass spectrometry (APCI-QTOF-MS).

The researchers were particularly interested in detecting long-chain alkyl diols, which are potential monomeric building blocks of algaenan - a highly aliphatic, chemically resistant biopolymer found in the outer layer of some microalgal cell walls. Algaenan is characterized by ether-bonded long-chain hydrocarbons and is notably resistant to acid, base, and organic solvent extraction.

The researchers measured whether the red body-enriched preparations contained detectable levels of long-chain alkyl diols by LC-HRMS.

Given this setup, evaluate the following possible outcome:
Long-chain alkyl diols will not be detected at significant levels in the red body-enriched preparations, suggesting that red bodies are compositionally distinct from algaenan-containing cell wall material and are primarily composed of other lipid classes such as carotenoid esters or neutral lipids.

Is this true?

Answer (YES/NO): NO